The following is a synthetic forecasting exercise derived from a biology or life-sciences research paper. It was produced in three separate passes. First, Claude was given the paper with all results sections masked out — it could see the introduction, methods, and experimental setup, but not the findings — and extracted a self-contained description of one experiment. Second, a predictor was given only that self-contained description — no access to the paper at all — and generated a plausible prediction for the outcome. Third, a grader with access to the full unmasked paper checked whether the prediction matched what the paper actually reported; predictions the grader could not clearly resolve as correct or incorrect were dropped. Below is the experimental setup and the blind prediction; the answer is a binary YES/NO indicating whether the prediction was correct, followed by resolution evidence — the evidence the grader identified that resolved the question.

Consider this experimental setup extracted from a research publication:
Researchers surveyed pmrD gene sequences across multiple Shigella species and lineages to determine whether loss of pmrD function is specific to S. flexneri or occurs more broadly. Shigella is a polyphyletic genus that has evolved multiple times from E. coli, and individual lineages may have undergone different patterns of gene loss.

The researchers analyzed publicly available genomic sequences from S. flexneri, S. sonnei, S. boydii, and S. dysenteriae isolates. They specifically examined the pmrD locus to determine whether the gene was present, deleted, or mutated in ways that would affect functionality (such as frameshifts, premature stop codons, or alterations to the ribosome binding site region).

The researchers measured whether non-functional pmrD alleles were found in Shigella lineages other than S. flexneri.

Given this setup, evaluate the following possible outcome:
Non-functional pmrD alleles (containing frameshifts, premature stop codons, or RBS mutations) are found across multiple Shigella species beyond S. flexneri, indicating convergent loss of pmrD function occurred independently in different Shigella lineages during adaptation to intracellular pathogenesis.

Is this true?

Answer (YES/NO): YES